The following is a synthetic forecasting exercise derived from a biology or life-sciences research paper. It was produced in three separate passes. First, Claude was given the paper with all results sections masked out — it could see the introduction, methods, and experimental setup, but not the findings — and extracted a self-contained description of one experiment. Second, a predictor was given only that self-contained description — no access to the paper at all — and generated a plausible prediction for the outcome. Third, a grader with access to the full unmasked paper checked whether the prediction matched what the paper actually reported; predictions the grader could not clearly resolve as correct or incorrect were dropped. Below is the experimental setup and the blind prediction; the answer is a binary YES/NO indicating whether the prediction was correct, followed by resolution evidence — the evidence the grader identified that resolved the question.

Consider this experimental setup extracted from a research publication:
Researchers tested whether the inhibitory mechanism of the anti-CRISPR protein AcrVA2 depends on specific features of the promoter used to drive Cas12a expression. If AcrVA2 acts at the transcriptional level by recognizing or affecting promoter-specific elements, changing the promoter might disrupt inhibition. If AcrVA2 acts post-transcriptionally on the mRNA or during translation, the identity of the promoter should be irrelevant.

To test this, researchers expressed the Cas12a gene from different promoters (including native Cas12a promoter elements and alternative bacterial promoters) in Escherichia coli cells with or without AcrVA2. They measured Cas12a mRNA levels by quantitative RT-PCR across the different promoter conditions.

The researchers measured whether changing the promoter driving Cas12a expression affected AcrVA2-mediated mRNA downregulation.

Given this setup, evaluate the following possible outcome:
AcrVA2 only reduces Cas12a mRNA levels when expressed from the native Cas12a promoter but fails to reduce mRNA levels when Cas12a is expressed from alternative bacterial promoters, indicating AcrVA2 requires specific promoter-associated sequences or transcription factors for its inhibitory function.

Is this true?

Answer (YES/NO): NO